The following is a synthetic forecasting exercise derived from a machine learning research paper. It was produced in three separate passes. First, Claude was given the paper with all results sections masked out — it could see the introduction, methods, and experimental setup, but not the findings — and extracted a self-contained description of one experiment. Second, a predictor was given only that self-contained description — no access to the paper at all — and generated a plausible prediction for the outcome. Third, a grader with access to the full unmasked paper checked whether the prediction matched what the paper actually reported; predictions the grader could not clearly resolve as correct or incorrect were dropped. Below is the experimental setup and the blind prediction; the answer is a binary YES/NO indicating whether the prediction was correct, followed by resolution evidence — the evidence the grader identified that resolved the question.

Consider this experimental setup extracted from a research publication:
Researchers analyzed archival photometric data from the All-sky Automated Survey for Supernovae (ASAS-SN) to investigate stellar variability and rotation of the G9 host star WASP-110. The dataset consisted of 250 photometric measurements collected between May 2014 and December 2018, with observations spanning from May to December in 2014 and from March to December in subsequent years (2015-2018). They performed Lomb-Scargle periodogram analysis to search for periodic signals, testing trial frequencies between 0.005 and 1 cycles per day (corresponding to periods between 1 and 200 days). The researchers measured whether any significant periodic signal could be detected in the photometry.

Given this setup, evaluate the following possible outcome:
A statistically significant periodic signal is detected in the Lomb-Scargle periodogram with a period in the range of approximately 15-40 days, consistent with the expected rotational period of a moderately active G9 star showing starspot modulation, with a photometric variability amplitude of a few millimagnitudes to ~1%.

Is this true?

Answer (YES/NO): NO